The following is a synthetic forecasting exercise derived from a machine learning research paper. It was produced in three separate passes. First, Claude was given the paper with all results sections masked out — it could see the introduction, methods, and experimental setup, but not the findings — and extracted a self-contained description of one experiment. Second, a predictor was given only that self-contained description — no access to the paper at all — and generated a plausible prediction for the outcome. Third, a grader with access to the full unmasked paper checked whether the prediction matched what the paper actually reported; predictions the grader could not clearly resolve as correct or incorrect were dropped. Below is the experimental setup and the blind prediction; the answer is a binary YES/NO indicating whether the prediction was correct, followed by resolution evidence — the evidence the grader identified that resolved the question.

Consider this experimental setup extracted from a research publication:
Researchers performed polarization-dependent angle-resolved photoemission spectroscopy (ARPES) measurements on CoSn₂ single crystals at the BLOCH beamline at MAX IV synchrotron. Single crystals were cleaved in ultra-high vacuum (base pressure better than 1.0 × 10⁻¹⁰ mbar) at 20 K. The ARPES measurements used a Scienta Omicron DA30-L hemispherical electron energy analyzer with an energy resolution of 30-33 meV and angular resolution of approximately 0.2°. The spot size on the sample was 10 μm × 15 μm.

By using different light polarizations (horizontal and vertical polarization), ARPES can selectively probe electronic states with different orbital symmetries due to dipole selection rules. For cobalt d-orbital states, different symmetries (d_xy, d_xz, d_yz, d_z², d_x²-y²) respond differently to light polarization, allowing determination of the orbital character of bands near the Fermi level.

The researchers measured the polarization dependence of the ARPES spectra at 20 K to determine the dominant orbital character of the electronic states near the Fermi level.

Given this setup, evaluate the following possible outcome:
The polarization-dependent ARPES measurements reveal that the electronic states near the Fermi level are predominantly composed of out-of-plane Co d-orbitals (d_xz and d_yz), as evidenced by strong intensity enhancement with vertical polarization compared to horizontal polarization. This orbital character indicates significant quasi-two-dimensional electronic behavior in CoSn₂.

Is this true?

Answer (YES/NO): NO